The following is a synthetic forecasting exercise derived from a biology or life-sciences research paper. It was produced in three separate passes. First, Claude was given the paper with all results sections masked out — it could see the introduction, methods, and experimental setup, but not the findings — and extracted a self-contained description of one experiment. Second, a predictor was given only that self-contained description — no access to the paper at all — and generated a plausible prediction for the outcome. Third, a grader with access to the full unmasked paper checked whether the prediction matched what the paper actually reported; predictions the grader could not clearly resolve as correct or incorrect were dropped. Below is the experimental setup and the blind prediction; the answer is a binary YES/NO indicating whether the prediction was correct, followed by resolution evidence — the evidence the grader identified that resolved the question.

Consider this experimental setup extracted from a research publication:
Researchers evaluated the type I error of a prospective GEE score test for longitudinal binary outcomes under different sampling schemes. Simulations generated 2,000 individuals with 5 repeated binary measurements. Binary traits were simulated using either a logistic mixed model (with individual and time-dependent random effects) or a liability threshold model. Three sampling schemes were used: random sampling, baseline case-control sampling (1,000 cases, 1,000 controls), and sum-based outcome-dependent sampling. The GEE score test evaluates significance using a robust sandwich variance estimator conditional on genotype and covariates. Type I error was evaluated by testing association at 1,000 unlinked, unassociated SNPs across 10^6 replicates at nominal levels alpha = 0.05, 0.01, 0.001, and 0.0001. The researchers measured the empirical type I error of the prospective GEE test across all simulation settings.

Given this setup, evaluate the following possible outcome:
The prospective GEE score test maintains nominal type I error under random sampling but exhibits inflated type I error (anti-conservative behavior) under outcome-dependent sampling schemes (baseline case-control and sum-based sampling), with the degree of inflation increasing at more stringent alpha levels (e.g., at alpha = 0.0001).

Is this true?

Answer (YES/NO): NO